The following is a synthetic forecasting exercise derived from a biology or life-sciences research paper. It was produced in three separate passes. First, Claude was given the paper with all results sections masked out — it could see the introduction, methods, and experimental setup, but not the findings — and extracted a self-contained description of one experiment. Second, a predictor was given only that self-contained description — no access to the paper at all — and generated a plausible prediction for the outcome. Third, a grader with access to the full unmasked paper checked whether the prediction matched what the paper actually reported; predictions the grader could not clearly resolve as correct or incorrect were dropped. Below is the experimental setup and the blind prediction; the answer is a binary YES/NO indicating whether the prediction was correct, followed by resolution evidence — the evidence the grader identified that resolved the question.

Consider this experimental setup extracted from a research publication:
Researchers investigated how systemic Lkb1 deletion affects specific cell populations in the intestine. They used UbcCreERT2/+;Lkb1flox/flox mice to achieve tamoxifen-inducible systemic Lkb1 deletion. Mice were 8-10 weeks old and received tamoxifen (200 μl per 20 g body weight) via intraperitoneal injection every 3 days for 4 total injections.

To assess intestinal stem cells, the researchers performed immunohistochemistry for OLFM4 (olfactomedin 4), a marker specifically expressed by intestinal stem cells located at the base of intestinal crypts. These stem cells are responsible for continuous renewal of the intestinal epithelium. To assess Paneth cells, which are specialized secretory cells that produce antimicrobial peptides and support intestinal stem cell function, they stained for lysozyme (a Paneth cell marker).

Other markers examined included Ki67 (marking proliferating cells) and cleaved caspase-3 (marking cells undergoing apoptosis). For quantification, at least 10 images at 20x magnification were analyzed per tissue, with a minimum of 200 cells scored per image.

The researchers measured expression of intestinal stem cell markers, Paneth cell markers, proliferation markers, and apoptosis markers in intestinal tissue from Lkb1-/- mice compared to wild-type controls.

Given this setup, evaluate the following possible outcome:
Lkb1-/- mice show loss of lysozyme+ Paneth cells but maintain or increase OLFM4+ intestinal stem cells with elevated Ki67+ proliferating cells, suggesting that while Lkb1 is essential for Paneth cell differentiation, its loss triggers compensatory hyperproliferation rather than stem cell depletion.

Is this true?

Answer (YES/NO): NO